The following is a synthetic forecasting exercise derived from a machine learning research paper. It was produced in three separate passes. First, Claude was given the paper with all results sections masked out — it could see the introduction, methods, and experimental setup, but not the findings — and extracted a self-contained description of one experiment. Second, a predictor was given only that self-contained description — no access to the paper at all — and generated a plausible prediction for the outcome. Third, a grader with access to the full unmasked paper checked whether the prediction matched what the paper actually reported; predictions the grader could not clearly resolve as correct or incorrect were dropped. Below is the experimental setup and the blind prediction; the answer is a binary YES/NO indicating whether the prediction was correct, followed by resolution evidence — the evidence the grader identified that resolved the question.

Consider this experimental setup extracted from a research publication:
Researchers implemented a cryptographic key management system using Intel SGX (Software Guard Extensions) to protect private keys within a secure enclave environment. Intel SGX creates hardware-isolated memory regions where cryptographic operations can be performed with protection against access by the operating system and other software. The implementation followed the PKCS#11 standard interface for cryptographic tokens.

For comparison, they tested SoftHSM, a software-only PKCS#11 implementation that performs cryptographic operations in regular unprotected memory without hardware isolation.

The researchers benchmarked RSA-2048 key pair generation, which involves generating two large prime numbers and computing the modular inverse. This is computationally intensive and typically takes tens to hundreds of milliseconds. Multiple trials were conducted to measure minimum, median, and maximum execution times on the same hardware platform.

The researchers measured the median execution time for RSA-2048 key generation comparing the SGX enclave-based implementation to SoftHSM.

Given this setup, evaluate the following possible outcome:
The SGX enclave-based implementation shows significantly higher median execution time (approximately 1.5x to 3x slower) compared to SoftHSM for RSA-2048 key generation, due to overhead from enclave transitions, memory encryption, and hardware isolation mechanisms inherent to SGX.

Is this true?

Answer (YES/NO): NO